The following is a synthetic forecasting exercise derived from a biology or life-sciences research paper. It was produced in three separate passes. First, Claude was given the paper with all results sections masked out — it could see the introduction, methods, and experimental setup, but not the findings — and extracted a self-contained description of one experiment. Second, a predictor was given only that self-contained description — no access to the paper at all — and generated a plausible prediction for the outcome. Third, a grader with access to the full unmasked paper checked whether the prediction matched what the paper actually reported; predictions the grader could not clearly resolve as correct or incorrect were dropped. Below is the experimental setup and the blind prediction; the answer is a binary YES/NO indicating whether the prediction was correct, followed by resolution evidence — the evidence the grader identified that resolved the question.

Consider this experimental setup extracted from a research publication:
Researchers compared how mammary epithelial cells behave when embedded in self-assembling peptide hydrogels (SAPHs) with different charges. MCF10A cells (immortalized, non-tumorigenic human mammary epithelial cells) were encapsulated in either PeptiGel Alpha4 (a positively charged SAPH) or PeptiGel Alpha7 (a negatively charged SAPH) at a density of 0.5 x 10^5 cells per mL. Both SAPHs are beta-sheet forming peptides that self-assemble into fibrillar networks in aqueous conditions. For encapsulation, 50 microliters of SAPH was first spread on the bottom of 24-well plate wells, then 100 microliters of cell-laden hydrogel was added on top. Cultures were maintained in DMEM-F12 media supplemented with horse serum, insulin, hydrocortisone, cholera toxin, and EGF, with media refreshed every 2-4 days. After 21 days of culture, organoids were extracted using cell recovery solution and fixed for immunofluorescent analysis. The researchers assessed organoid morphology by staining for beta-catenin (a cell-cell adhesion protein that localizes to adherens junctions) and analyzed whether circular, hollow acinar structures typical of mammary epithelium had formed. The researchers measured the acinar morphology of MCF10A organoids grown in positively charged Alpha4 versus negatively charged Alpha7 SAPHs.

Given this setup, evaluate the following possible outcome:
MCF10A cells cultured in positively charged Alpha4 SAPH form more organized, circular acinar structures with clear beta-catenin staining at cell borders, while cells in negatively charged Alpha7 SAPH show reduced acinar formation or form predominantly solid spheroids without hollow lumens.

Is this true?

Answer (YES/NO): NO